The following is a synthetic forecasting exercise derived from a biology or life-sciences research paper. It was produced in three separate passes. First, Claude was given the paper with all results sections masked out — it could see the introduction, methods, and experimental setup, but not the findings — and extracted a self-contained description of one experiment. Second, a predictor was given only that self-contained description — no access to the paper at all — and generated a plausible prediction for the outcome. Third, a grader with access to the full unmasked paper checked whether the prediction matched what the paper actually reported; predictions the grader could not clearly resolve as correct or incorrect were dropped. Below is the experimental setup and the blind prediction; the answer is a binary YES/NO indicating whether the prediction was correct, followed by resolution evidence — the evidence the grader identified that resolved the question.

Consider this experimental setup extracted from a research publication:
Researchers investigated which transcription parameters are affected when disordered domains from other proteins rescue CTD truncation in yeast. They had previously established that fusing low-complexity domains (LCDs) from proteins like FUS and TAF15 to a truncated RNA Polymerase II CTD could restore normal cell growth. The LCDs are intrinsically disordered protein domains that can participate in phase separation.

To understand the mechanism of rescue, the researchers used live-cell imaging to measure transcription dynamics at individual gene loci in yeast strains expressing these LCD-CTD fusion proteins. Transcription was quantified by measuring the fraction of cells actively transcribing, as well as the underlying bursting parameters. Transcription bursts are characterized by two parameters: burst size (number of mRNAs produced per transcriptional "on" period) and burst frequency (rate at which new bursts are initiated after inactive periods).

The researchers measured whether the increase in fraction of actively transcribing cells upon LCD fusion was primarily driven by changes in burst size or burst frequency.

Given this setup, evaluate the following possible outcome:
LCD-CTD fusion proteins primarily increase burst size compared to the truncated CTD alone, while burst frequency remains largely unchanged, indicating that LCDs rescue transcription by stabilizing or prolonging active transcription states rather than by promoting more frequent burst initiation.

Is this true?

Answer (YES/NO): YES